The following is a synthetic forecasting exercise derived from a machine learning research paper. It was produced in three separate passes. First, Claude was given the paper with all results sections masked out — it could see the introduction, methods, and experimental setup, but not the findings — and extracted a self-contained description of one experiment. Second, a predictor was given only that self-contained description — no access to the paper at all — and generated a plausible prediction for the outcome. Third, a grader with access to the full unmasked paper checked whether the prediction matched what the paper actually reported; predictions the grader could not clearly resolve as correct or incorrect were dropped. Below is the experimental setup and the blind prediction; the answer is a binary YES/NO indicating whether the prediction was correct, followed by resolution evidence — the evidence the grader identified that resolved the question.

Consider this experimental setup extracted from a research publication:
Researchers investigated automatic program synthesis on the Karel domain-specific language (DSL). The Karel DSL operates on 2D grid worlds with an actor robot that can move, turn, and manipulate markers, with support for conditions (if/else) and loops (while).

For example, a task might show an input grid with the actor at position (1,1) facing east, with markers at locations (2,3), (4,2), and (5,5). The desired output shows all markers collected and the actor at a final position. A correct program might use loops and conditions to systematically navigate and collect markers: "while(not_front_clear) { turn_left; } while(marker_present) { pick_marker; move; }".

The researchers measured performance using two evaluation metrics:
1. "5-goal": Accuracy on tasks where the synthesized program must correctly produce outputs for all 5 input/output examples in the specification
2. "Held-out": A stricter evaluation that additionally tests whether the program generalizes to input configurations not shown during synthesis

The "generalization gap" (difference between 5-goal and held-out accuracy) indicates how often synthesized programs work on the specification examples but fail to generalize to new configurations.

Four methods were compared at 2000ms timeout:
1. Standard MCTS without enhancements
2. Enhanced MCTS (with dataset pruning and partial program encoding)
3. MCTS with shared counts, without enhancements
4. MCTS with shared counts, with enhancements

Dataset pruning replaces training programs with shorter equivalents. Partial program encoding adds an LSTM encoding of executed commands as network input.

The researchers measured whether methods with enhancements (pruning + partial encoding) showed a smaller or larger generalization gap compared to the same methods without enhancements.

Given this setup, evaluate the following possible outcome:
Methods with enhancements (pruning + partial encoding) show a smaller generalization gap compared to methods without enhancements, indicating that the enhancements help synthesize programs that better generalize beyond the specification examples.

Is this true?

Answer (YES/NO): NO